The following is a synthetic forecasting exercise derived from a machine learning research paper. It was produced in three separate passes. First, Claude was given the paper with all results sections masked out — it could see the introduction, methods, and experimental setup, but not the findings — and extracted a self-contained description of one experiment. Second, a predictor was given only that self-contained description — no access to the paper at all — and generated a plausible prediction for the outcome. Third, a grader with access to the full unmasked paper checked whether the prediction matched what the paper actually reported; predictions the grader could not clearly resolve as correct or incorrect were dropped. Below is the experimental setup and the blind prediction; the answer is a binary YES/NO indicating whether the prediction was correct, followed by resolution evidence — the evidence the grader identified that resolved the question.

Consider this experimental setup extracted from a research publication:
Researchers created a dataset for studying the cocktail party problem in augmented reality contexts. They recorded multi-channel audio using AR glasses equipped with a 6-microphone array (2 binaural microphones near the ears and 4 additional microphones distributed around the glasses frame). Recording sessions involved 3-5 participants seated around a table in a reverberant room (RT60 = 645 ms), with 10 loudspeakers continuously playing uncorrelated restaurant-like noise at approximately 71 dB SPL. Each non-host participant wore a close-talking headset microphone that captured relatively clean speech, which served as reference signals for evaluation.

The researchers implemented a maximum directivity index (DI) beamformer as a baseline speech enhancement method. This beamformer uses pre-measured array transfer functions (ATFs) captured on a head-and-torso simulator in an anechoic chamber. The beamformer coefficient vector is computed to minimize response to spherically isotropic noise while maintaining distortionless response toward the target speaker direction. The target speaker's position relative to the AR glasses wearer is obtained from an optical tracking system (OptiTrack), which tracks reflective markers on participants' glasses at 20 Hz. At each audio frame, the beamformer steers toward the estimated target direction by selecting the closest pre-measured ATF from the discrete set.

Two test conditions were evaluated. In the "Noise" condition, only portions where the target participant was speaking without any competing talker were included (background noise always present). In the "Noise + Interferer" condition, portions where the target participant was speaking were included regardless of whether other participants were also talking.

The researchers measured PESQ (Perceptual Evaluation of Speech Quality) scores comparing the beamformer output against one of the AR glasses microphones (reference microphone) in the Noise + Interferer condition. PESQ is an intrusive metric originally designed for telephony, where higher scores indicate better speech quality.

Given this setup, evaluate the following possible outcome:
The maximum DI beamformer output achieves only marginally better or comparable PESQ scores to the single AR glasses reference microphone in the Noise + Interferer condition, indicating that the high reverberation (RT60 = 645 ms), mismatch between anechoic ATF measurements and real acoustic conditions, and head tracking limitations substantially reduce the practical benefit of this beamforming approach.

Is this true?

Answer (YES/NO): NO